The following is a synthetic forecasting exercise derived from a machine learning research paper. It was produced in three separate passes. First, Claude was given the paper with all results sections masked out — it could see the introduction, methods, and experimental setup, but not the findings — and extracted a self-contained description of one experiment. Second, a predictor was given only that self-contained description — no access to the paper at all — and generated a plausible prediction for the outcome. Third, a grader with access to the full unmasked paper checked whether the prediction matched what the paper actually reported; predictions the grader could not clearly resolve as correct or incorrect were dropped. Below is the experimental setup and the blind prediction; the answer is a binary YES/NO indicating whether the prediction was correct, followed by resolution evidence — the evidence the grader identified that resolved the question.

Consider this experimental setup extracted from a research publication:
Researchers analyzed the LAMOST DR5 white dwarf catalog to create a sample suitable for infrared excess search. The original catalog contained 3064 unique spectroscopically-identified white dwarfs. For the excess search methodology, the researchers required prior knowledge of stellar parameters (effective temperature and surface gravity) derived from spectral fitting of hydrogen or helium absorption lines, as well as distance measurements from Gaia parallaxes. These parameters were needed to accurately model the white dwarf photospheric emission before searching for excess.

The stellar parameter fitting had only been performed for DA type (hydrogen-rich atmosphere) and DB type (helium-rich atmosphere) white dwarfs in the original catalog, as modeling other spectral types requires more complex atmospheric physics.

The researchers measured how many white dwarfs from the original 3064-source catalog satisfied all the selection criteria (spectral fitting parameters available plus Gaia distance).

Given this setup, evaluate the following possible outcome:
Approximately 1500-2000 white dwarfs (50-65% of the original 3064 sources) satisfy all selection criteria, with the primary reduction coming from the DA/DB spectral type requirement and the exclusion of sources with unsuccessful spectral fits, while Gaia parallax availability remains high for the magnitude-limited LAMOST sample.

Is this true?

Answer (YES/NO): NO